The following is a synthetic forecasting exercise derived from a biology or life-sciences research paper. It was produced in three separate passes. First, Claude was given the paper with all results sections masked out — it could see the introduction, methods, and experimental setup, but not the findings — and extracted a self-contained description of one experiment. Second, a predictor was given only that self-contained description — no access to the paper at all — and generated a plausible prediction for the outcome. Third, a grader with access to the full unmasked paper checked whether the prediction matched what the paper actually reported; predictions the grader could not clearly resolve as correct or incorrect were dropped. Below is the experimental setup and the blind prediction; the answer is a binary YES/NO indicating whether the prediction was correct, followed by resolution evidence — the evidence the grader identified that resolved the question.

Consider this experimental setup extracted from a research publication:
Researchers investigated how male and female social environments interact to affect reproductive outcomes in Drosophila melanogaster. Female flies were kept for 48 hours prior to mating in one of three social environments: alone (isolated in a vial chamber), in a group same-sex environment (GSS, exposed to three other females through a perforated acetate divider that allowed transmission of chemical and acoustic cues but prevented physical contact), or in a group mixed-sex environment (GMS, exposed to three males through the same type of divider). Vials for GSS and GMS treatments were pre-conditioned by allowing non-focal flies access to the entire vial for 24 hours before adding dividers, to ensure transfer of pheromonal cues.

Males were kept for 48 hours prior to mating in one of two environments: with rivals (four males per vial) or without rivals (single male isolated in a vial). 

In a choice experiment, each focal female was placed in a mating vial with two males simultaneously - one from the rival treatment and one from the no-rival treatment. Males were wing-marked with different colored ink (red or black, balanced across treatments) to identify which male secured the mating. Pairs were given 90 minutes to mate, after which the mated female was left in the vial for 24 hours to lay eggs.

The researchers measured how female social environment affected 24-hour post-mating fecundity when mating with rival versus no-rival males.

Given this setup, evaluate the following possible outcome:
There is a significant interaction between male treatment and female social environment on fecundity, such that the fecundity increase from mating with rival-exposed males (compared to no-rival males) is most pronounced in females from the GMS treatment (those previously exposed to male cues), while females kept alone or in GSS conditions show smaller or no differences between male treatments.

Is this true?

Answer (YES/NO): NO